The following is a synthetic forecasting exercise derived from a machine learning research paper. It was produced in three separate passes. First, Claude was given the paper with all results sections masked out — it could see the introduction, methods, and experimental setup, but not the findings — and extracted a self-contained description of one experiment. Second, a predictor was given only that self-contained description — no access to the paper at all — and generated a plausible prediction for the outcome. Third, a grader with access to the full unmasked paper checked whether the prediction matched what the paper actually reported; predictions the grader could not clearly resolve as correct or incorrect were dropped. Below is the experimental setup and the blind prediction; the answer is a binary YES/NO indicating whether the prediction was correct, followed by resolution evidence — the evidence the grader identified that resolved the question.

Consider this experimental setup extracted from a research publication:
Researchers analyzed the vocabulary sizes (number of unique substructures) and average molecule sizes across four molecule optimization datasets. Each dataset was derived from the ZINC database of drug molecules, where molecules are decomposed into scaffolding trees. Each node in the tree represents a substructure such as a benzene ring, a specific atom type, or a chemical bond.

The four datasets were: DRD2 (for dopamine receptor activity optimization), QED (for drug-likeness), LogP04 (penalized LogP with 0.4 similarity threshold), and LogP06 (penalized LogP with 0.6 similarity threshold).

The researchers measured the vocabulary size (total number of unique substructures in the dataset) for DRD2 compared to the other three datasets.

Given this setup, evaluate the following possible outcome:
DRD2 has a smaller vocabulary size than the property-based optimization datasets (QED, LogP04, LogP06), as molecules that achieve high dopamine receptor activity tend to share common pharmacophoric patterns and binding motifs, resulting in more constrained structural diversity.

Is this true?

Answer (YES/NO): NO